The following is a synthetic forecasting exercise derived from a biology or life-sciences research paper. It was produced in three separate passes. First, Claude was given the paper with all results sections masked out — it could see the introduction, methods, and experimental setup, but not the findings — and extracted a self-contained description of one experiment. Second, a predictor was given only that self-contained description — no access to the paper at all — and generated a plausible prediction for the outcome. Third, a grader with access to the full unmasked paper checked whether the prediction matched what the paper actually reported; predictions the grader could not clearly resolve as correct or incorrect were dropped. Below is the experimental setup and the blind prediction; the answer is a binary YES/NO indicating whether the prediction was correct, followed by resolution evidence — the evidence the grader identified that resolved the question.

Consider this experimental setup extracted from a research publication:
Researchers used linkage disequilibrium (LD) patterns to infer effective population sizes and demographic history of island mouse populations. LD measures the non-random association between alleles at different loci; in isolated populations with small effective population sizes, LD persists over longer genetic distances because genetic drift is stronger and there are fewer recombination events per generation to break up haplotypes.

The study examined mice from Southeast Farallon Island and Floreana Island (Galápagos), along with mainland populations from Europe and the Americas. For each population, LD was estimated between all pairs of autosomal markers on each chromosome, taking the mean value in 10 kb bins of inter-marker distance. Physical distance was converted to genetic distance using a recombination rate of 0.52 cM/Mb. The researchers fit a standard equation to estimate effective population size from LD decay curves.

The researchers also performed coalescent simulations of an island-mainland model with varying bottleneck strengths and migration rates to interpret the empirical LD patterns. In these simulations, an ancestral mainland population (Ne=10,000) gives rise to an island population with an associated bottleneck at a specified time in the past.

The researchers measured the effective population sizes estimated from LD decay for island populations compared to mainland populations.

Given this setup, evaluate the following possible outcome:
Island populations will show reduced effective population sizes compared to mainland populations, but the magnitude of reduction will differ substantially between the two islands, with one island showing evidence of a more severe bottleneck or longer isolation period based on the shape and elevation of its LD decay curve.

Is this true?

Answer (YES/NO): NO